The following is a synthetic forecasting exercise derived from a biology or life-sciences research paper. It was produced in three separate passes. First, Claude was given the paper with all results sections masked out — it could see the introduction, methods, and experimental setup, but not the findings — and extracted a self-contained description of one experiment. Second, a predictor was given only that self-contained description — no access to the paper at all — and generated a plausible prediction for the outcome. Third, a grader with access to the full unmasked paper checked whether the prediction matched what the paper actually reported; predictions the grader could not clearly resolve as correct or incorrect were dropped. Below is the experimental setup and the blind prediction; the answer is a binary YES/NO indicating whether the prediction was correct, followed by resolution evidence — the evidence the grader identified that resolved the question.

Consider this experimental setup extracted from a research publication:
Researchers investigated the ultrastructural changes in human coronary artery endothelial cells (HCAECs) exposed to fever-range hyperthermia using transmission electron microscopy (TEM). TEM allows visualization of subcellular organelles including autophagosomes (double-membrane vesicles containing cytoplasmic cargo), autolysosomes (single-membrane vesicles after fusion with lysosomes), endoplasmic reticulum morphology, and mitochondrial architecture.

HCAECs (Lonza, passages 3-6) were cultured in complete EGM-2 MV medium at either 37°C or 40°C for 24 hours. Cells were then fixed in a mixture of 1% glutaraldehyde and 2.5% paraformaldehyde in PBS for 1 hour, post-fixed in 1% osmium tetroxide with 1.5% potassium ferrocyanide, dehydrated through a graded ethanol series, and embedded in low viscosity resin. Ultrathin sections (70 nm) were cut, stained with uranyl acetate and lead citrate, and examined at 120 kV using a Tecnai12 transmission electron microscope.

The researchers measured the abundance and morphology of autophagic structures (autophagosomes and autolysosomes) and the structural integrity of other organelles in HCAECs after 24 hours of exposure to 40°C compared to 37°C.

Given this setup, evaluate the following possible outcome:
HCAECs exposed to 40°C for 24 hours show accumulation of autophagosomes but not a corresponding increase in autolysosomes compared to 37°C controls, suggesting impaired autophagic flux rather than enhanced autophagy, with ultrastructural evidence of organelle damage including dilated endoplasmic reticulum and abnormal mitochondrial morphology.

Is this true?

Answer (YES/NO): NO